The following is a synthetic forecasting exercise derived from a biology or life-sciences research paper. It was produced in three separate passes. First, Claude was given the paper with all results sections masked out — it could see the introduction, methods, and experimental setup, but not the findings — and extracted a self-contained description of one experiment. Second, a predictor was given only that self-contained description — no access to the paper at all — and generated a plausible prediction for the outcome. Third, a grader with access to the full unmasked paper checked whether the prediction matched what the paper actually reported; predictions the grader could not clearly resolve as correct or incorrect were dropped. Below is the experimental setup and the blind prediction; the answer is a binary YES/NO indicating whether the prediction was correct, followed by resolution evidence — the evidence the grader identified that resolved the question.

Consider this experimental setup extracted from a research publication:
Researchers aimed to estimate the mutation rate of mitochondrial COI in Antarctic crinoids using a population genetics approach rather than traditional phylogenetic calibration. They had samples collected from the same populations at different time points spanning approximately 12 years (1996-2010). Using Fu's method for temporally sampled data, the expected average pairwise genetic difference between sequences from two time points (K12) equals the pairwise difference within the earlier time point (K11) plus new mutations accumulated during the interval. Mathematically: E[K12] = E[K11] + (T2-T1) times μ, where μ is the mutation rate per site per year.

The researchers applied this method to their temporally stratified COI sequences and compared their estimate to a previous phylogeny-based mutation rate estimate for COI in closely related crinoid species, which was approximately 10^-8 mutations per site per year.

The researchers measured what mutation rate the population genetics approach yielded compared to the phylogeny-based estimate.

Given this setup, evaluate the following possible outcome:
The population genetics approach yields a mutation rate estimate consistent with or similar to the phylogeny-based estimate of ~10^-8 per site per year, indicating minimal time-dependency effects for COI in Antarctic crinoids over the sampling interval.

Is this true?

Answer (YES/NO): NO